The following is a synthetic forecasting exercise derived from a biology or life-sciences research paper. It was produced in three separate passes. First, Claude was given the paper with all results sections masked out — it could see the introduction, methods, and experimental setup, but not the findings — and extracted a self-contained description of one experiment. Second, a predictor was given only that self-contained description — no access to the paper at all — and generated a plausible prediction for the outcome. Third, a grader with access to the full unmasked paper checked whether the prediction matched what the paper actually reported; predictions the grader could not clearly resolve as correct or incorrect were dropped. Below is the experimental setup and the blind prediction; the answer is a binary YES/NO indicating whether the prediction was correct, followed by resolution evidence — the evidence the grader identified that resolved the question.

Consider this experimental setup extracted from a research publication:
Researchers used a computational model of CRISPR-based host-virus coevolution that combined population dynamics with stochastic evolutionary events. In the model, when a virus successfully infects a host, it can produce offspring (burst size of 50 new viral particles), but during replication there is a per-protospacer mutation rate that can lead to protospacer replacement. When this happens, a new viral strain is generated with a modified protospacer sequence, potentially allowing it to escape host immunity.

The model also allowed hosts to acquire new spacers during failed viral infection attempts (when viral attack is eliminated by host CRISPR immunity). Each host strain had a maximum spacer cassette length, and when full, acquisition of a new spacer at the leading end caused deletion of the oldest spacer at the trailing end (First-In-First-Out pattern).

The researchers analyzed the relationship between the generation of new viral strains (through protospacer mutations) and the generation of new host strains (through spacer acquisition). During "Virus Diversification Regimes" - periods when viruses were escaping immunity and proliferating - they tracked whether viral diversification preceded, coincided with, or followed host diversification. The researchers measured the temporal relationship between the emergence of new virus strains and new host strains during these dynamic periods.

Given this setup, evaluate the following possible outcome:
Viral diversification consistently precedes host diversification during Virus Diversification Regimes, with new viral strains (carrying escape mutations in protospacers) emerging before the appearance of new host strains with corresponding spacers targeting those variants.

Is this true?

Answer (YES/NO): YES